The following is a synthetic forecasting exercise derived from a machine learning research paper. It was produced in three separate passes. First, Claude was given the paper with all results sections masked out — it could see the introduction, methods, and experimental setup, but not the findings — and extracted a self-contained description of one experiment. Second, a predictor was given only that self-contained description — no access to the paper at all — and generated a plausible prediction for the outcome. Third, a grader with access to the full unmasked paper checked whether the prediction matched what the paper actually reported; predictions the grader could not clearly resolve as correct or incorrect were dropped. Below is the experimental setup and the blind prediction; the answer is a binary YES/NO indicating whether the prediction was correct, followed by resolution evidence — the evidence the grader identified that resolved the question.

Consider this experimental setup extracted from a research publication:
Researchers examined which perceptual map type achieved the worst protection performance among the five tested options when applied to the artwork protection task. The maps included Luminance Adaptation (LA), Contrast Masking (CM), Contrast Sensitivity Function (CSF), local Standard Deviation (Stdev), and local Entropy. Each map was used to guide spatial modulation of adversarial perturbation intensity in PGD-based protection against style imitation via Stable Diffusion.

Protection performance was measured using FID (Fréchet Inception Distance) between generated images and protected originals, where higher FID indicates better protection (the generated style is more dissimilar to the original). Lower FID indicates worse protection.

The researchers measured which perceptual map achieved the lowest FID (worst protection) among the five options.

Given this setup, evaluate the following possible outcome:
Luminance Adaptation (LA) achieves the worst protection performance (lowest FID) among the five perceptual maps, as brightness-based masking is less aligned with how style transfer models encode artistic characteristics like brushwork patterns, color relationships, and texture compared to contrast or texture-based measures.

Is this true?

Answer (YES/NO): NO